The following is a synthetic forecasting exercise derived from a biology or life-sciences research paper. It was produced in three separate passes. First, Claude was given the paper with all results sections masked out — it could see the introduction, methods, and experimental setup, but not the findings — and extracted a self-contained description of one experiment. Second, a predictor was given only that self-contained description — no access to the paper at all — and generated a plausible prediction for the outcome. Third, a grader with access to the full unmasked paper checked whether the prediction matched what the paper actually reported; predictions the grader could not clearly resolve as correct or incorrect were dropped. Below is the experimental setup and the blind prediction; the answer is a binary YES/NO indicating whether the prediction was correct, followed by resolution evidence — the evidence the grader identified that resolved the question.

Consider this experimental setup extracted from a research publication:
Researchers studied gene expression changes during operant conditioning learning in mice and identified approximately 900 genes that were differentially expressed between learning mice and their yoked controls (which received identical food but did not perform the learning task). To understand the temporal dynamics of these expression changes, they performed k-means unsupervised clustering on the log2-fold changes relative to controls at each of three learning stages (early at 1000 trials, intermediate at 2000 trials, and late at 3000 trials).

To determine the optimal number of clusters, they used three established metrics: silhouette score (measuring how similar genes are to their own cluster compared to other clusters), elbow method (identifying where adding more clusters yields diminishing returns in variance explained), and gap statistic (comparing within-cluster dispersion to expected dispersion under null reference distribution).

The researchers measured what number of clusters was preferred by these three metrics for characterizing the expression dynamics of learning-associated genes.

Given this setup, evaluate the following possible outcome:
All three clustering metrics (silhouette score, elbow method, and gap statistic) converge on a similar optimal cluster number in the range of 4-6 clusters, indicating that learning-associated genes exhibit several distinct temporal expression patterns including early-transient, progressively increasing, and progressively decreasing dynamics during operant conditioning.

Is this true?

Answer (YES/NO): NO